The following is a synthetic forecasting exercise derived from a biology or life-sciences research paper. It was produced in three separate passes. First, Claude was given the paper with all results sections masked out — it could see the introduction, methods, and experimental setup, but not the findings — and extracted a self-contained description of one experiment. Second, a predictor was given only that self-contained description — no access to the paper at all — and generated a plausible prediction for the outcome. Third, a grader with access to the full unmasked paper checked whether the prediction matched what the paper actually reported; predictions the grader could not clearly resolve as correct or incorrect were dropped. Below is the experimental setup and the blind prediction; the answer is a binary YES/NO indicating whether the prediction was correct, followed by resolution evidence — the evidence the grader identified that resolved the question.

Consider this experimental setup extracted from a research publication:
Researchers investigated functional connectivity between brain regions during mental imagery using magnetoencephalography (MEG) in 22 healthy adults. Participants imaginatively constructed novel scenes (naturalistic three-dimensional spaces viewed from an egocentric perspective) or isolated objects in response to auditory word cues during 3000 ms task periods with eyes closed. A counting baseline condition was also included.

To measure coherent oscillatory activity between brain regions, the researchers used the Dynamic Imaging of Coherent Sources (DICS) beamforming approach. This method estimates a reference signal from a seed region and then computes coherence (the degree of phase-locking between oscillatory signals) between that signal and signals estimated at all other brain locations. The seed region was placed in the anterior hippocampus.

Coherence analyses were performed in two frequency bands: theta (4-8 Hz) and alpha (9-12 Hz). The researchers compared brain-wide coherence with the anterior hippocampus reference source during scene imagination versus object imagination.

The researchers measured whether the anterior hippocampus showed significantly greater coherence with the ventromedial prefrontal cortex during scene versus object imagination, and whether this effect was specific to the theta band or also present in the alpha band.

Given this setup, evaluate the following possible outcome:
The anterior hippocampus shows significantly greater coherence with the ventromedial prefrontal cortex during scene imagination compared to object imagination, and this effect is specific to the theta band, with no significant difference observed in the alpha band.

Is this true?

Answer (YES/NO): YES